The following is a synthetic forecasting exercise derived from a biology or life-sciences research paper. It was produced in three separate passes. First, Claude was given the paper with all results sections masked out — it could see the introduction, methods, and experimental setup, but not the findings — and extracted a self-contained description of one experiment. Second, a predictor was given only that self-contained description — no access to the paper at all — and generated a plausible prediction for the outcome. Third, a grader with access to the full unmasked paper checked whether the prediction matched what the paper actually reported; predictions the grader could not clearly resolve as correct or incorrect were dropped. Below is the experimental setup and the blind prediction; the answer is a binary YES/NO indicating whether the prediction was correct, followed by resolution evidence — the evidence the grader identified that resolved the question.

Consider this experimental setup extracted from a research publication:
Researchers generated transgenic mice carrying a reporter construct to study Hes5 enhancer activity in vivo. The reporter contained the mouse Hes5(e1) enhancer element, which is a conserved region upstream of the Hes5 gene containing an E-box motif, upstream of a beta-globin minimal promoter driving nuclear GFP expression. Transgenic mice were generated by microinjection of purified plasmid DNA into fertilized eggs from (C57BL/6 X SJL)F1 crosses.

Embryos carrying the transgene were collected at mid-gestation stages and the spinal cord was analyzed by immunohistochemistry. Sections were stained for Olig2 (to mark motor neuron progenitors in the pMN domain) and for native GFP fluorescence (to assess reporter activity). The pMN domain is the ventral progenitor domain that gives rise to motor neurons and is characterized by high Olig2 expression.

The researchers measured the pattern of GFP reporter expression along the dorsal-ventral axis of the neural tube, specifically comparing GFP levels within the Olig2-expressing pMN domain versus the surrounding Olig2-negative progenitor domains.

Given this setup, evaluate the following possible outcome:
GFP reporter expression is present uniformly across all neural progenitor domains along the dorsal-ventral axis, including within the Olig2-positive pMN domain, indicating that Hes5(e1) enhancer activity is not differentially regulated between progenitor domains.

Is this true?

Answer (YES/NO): NO